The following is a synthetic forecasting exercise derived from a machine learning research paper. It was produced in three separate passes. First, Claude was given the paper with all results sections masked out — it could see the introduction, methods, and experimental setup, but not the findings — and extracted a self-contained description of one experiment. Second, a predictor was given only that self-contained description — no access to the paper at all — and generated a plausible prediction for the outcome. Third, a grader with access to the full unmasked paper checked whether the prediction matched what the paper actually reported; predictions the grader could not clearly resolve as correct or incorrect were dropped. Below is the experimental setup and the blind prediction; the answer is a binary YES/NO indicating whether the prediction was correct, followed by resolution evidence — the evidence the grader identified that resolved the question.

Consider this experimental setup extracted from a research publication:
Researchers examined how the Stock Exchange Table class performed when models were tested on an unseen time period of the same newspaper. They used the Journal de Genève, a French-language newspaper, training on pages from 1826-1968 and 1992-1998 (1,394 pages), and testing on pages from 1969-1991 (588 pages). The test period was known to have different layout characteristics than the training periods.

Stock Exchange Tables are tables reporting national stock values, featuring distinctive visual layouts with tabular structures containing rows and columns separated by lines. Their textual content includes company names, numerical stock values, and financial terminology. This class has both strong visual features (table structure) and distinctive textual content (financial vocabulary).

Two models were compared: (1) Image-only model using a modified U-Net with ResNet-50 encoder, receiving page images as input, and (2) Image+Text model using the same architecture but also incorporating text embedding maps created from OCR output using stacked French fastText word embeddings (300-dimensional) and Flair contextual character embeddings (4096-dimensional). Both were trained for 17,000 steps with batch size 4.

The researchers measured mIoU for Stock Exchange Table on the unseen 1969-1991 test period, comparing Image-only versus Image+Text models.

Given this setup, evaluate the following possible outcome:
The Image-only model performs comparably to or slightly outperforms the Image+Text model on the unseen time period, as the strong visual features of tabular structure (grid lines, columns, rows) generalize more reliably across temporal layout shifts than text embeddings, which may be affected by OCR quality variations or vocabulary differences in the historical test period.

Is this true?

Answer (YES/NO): YES